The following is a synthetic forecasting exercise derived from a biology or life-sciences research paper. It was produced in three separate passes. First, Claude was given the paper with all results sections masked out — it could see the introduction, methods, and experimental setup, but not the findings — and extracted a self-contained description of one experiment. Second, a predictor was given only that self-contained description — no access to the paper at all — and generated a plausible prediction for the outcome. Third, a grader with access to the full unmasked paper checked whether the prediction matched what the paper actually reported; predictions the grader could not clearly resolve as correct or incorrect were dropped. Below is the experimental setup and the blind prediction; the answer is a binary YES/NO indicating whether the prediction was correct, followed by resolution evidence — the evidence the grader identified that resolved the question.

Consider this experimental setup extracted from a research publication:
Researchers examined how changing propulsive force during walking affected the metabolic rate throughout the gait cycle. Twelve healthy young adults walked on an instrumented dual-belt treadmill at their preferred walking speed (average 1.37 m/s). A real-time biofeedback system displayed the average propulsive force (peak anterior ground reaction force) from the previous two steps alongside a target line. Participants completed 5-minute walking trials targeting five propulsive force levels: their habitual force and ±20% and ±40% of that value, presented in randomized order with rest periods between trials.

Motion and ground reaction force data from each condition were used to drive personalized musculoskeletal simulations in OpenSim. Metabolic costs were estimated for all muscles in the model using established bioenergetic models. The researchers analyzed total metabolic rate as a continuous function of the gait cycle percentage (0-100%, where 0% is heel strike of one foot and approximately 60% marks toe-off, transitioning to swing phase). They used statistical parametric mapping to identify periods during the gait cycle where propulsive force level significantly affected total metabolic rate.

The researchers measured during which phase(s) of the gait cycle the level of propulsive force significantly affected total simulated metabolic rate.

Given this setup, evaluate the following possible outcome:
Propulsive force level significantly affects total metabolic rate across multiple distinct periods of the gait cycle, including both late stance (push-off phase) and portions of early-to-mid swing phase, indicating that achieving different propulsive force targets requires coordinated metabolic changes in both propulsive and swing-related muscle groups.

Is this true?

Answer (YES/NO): NO